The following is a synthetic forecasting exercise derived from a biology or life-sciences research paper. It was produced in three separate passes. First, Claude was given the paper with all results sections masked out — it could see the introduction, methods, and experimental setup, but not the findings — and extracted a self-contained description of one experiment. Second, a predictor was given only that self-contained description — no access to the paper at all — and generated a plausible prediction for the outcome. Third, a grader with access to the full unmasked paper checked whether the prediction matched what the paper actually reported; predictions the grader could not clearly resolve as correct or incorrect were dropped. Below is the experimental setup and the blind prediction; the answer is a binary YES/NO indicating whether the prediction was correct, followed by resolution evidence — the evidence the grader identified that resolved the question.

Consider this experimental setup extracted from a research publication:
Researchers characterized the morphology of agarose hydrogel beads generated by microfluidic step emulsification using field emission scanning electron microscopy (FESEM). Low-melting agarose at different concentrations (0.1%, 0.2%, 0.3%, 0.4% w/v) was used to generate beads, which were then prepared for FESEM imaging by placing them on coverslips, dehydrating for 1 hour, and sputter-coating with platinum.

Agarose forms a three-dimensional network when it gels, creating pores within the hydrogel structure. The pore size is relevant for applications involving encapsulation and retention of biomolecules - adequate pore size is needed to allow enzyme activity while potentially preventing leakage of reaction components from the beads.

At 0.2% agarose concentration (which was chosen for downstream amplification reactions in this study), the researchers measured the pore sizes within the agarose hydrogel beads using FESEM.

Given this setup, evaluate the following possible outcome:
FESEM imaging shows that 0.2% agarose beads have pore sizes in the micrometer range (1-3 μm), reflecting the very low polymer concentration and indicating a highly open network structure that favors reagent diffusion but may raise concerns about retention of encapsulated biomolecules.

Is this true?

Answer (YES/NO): NO